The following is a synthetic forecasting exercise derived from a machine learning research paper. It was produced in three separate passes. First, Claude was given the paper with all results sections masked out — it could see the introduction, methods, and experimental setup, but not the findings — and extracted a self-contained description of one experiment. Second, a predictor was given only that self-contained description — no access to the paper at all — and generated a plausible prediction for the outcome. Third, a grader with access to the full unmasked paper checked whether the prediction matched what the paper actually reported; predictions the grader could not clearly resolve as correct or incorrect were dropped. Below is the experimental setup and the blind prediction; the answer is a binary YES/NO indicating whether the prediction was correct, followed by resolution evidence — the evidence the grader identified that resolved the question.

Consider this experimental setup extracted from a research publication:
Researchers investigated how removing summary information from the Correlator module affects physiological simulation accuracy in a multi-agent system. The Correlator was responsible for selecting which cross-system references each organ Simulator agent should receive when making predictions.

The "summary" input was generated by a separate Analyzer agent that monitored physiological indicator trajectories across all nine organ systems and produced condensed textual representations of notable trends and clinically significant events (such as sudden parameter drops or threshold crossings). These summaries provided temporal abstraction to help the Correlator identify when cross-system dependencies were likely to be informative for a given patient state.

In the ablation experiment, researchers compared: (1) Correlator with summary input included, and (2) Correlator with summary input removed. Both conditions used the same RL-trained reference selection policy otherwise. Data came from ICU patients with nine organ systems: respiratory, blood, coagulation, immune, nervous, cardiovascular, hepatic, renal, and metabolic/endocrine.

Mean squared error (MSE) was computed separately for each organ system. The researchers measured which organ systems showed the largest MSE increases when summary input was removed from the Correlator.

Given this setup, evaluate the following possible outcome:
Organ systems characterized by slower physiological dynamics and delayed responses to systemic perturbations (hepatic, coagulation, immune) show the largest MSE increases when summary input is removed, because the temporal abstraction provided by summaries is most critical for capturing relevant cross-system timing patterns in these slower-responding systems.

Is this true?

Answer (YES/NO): NO